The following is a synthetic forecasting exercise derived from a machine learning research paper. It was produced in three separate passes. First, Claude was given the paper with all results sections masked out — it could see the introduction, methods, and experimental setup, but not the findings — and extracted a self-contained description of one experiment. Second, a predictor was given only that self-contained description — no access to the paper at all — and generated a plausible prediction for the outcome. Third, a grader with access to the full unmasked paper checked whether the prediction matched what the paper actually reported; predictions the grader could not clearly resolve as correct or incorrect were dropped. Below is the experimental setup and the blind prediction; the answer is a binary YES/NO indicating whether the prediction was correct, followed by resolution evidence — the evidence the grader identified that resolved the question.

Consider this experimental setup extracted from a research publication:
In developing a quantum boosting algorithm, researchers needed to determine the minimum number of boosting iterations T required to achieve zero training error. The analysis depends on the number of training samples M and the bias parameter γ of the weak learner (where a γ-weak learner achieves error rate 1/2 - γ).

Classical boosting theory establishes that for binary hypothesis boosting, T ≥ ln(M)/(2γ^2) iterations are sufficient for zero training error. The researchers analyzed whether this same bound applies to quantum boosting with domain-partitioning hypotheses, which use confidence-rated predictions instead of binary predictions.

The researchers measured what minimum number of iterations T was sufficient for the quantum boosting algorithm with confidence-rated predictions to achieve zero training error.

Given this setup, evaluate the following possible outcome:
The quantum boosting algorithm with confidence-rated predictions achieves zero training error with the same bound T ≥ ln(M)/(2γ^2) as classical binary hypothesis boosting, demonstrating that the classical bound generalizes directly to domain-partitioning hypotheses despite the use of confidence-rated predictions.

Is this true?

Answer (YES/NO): YES